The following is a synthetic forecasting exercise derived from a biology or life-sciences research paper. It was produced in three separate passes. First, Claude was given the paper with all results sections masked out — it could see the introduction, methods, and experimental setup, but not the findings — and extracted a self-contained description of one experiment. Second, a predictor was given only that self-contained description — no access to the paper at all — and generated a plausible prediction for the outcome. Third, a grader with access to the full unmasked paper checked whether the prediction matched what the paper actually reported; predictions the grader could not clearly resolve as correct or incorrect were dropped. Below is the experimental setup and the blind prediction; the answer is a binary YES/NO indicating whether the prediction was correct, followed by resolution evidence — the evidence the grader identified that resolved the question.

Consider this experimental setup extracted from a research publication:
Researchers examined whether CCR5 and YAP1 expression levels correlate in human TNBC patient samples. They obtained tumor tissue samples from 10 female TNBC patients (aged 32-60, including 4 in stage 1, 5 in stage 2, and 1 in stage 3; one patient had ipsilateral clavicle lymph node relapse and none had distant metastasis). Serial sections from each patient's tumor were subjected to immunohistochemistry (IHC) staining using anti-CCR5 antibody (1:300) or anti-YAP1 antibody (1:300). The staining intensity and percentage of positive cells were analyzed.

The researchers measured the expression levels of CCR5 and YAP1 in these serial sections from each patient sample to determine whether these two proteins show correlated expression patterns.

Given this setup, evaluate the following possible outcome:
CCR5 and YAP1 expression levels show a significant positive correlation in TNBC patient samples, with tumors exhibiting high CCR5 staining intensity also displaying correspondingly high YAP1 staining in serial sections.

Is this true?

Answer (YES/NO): YES